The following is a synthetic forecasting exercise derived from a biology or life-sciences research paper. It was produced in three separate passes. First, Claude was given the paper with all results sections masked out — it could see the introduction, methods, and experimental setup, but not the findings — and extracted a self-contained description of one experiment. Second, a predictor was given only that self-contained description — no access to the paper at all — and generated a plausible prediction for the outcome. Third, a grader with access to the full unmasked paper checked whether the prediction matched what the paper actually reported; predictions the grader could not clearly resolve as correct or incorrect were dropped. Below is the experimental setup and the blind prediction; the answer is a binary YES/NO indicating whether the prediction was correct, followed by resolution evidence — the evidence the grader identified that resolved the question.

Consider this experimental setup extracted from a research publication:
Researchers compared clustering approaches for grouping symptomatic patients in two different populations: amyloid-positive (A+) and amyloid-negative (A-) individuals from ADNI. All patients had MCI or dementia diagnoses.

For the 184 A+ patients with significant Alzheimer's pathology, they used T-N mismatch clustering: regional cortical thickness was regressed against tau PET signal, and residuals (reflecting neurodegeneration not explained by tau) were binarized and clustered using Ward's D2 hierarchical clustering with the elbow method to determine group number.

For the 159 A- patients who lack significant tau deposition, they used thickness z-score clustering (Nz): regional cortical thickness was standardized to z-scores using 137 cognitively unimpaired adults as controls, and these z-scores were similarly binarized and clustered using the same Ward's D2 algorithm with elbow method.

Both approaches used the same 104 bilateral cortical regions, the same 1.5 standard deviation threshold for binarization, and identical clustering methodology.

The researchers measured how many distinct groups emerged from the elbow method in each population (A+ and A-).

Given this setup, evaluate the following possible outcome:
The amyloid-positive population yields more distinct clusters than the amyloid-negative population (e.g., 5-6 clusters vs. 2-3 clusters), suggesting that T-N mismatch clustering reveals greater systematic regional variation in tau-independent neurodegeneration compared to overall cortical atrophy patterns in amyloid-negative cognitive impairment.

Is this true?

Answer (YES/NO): NO